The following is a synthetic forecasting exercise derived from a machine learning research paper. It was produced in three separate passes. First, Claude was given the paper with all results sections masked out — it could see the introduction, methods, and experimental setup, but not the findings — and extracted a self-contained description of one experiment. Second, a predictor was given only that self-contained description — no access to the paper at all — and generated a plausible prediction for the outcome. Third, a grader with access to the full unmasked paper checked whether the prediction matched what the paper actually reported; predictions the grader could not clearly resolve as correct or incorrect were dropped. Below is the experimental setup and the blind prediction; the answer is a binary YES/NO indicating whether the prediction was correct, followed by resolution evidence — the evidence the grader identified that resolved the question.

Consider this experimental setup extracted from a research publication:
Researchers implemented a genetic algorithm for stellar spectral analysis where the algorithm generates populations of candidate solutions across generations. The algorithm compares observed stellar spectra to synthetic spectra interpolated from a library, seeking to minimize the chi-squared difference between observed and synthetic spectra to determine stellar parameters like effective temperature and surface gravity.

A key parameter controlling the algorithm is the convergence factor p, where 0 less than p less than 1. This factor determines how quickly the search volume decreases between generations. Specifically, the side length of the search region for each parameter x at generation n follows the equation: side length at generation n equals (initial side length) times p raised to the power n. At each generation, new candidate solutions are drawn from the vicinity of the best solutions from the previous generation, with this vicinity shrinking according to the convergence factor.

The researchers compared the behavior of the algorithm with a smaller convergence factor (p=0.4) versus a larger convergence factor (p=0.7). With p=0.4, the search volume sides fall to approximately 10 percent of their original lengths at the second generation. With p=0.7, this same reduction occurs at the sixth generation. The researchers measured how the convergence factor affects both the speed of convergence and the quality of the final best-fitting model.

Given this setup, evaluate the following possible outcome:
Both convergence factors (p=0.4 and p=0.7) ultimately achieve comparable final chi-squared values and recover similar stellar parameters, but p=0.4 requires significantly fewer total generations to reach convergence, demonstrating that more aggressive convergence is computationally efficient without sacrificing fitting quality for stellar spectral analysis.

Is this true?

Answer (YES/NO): NO